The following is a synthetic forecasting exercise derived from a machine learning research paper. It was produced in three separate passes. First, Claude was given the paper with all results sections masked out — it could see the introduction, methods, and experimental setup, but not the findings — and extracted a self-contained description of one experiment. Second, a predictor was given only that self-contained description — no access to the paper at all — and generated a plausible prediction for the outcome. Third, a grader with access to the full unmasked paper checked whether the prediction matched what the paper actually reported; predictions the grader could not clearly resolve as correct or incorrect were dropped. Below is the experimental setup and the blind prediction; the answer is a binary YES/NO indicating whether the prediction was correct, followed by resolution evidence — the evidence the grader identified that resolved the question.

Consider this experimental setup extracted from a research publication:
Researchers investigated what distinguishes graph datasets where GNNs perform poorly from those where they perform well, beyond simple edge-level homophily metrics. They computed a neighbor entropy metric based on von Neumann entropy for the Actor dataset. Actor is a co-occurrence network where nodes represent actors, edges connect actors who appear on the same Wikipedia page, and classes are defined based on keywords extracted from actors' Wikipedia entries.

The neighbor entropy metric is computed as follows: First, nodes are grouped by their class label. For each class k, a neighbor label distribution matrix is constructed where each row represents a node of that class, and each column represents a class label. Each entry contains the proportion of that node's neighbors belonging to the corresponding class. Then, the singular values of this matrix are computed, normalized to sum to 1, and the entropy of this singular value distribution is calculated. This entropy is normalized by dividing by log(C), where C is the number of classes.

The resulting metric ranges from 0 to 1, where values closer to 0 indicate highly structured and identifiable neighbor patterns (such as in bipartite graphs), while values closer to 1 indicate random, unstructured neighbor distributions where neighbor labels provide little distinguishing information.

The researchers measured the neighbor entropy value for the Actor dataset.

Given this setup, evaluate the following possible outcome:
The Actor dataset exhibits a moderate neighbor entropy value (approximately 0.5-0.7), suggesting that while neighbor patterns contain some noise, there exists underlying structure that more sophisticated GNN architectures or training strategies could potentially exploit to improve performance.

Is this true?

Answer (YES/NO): NO